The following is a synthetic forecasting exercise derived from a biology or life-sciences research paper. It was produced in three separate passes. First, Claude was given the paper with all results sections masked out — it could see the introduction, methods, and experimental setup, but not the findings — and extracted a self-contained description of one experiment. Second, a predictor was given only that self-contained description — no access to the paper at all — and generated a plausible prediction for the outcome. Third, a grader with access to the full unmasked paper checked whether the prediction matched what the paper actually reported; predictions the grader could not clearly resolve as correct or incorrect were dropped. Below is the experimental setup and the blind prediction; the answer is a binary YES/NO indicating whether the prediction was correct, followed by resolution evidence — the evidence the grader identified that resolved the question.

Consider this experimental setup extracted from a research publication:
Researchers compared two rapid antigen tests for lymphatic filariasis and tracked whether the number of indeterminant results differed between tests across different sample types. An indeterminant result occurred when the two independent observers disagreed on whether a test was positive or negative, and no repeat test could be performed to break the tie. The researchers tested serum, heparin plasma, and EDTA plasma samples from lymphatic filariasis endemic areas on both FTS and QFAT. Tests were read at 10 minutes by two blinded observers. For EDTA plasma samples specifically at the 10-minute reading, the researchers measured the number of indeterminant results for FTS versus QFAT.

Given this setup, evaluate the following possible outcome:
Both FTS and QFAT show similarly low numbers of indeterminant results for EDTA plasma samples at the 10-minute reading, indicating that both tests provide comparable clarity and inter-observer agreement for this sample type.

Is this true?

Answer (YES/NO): NO